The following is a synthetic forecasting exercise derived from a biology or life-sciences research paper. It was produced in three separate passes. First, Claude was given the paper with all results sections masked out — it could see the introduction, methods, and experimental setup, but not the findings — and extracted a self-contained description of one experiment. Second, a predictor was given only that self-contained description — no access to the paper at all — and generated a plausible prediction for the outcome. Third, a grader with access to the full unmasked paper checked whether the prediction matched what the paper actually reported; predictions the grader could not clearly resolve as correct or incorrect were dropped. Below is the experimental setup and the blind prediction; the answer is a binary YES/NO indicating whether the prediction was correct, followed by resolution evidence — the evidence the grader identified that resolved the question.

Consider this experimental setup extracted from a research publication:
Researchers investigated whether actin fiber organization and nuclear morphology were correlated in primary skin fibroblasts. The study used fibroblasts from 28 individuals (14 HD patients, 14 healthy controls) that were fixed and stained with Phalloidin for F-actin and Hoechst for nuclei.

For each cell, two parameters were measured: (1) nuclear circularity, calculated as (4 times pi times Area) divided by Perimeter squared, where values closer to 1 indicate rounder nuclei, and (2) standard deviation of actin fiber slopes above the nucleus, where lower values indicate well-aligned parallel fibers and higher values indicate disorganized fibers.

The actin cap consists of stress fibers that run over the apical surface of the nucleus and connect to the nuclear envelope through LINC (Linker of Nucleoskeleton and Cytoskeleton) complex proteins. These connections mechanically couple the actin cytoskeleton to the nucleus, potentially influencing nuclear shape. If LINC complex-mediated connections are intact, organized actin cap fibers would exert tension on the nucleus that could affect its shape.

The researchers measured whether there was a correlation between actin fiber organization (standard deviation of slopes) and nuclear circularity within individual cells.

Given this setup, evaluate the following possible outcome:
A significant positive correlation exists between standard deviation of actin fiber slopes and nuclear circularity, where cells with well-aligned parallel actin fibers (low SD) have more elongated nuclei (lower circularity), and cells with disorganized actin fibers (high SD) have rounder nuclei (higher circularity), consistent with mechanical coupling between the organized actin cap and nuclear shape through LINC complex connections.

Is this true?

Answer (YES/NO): YES